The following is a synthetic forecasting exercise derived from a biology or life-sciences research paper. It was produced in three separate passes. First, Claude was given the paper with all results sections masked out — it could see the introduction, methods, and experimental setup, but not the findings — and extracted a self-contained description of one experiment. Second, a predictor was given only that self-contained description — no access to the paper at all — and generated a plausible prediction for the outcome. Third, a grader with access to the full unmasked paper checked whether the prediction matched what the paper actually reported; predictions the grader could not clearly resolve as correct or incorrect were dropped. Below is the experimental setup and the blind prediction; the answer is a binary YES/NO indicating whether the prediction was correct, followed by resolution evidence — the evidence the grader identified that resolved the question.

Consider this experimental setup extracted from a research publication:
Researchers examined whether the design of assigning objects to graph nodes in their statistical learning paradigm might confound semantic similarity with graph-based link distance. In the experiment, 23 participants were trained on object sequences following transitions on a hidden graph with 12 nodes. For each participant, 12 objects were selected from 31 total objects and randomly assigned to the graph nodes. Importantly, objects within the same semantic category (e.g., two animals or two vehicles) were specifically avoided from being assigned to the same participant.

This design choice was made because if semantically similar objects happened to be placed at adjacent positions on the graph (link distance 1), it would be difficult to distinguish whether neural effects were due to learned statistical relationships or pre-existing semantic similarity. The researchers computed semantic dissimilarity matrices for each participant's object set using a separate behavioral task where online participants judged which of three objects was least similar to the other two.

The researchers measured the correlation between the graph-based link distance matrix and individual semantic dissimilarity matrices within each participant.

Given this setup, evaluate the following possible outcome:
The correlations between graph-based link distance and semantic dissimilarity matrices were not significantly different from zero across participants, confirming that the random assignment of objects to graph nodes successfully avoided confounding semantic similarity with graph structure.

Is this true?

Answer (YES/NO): YES